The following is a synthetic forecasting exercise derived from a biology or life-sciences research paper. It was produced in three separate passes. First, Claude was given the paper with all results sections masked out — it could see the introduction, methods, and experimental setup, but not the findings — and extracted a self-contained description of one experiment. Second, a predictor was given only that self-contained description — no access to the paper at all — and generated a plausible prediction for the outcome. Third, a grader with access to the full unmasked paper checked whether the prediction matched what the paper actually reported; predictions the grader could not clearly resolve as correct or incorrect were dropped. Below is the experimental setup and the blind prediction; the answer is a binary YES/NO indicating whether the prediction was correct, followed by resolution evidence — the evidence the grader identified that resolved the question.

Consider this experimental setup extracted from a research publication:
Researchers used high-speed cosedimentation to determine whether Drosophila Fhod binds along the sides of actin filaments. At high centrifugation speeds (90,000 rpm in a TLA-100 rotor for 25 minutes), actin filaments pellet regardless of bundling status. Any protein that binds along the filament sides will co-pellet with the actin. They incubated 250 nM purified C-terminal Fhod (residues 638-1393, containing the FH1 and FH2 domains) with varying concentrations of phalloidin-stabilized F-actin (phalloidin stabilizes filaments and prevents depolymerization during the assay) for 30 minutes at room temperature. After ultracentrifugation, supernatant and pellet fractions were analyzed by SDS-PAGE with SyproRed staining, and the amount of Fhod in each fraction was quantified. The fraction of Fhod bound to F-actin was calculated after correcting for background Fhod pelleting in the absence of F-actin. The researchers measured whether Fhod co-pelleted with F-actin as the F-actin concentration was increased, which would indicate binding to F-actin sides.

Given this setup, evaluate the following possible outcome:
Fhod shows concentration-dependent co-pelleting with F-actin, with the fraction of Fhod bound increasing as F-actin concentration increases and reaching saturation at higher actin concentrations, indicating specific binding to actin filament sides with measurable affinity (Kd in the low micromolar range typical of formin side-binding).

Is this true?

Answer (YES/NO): NO